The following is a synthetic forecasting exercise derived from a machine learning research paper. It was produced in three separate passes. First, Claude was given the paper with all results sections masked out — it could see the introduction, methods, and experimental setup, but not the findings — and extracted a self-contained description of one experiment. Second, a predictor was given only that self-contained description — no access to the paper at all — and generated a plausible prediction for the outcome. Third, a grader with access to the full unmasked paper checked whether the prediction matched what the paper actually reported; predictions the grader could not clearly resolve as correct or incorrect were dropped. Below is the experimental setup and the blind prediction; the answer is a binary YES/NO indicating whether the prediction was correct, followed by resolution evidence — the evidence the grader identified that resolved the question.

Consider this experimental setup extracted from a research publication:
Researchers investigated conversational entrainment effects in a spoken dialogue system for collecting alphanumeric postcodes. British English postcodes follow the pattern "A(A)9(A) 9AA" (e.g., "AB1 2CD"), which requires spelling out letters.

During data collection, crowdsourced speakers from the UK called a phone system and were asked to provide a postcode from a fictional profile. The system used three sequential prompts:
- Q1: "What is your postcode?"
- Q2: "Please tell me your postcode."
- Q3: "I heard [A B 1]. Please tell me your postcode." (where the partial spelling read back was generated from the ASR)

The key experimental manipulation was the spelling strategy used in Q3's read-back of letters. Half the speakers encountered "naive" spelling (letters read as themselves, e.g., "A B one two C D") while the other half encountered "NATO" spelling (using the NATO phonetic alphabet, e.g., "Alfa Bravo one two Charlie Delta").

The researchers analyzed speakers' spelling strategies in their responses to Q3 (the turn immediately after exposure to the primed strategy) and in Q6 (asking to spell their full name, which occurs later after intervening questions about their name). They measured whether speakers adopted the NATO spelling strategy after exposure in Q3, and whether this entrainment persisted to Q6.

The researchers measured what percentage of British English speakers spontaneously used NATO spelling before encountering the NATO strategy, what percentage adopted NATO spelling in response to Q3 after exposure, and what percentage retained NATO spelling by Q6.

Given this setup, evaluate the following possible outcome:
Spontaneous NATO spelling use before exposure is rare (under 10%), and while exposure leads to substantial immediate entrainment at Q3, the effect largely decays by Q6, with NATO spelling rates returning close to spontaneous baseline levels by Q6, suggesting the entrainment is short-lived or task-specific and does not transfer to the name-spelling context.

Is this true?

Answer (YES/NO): NO